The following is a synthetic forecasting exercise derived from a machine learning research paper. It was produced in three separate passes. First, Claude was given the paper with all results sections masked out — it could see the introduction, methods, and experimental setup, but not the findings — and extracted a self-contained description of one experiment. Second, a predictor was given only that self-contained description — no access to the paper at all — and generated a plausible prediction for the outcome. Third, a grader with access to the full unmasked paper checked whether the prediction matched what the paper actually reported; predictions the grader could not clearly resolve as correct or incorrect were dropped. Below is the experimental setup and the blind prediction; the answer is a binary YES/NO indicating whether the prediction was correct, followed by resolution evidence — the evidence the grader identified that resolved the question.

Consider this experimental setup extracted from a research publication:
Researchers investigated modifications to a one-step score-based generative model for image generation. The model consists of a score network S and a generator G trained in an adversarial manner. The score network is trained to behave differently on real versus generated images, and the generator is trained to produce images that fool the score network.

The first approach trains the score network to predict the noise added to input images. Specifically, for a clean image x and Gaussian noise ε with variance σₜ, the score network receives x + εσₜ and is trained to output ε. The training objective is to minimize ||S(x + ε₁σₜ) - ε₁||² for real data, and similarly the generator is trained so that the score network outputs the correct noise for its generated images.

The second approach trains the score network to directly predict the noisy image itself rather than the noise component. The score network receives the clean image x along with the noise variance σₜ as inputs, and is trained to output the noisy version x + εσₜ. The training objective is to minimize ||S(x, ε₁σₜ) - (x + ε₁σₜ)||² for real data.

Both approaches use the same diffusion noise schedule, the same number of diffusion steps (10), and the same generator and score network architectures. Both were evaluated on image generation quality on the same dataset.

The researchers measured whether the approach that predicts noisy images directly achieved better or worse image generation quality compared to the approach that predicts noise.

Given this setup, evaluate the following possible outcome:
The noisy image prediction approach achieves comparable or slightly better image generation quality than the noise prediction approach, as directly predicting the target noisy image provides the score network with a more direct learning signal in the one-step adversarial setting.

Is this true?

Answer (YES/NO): NO